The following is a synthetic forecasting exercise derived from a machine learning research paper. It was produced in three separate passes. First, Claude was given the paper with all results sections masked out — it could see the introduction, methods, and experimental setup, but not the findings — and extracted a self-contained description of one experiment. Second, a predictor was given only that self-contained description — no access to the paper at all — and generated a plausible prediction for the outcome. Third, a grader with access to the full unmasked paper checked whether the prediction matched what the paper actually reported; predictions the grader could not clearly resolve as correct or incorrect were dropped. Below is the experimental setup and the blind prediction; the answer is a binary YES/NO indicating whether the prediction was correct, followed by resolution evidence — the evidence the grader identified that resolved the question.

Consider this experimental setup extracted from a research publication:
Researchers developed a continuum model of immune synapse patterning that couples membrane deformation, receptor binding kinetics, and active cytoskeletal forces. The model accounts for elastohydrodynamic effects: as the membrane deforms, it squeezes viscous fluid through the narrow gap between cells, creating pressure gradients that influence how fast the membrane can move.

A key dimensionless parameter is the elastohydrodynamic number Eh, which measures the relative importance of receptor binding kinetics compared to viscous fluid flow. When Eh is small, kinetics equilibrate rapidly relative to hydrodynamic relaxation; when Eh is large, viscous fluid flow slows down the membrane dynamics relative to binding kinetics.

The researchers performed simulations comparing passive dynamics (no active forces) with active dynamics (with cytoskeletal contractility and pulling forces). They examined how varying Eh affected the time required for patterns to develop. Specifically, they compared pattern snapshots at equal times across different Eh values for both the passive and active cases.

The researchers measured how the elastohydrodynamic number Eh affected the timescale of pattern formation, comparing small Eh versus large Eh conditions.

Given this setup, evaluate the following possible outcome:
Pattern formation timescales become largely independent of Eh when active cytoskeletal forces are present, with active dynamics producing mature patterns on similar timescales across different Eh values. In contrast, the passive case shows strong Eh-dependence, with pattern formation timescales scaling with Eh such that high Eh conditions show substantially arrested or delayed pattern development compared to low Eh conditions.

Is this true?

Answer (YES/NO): NO